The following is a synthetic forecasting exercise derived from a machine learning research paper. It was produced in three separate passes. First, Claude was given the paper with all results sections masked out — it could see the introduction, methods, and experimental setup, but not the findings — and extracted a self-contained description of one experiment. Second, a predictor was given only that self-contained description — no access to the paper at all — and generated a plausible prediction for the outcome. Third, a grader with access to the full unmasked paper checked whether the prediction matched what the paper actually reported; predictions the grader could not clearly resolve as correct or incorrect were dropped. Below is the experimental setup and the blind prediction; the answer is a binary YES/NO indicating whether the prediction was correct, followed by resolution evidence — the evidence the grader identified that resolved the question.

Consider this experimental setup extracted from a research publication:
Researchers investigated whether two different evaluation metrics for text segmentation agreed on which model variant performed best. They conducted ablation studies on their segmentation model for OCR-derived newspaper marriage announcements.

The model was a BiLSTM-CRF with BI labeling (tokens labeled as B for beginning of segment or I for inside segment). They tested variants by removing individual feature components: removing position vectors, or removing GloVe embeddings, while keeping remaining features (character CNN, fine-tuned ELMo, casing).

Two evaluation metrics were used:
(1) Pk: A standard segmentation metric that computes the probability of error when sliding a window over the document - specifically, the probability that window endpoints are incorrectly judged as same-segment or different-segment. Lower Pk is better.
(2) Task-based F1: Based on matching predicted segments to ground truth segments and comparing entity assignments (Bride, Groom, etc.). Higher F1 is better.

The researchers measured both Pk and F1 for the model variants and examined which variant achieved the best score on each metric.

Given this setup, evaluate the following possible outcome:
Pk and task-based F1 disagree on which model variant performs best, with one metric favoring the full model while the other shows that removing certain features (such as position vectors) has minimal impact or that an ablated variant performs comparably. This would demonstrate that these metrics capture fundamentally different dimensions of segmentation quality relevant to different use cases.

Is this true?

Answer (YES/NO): NO